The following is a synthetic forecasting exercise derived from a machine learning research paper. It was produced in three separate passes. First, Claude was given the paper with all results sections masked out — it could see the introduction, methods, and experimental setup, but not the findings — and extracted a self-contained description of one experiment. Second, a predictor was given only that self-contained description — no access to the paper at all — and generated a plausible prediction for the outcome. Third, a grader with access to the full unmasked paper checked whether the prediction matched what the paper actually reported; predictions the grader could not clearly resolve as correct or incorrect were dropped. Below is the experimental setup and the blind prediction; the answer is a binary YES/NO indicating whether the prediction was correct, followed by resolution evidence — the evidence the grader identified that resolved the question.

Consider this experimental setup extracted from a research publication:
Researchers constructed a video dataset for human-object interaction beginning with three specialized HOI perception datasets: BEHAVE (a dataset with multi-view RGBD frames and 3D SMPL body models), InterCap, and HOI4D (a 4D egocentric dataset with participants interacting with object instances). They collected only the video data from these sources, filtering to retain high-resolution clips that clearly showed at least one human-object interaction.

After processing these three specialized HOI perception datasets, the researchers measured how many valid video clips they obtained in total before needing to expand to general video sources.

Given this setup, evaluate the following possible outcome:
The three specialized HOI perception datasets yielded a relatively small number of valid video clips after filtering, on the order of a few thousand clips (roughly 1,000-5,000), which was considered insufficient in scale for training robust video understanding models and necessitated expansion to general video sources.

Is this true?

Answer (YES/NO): NO